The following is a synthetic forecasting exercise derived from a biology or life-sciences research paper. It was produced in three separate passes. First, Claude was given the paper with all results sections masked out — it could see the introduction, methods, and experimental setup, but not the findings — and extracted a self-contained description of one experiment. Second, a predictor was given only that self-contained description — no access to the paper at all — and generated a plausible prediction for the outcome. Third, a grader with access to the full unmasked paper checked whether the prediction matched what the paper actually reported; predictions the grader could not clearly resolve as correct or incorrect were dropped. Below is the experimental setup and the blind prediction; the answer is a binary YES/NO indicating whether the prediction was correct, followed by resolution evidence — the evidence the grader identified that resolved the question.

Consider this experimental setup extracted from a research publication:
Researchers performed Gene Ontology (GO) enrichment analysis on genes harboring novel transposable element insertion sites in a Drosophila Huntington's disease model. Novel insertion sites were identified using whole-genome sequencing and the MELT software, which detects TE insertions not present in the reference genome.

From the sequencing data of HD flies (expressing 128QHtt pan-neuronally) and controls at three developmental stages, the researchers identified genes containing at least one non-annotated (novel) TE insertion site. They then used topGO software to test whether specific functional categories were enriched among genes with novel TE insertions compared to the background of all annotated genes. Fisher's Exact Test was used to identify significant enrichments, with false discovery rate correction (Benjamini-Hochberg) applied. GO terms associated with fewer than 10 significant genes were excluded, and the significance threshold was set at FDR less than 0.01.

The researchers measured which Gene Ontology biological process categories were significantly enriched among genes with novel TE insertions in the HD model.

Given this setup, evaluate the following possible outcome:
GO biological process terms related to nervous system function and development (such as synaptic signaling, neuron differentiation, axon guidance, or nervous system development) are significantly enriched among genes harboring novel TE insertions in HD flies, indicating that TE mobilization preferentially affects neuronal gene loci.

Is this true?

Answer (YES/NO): YES